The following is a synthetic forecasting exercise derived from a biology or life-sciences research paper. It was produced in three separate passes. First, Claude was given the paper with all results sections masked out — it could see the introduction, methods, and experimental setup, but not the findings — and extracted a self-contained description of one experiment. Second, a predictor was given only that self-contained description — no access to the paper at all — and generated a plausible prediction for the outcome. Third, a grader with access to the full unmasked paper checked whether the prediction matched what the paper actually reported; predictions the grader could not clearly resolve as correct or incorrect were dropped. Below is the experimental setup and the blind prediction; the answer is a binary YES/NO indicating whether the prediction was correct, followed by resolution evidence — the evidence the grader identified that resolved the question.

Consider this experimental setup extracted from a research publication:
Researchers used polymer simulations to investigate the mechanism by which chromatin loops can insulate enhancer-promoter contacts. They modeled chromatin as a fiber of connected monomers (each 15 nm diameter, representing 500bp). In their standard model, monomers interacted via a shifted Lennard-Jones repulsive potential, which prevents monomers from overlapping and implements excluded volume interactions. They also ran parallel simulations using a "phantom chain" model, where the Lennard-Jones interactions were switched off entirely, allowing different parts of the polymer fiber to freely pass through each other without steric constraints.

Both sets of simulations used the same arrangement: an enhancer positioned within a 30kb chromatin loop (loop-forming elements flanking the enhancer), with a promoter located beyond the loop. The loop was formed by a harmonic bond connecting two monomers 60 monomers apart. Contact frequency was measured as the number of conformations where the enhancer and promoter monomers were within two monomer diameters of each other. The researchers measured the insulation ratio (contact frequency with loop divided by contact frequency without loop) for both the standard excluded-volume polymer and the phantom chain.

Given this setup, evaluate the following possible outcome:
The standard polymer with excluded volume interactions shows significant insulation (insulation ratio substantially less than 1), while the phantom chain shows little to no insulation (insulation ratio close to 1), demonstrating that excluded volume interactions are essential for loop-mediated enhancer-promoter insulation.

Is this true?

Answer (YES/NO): YES